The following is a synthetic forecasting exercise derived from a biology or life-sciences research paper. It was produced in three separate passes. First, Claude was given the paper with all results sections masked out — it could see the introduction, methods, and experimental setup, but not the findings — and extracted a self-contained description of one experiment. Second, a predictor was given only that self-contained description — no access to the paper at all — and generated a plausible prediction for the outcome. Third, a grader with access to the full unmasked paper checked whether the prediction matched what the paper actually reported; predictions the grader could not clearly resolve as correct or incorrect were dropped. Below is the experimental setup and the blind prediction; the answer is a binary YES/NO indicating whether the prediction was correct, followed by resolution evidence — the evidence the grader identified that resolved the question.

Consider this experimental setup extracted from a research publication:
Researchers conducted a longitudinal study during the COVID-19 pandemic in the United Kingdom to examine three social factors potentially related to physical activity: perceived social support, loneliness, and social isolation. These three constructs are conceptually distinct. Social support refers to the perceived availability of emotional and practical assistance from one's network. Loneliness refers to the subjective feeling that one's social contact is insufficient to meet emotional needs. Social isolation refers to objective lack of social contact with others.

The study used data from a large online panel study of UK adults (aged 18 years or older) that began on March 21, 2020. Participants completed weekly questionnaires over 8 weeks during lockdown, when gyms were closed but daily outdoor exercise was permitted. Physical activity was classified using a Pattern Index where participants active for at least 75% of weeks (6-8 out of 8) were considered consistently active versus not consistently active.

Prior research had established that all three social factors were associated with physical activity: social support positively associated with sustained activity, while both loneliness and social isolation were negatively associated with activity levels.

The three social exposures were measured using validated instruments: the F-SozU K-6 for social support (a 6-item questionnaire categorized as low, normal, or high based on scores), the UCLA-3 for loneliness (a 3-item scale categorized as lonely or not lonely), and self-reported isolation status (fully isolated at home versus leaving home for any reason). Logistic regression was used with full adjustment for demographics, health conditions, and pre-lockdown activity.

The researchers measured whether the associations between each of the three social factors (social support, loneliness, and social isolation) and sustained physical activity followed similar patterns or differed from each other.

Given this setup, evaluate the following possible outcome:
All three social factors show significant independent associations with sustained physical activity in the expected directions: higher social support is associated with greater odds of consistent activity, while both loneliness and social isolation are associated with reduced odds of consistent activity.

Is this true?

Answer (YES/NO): NO